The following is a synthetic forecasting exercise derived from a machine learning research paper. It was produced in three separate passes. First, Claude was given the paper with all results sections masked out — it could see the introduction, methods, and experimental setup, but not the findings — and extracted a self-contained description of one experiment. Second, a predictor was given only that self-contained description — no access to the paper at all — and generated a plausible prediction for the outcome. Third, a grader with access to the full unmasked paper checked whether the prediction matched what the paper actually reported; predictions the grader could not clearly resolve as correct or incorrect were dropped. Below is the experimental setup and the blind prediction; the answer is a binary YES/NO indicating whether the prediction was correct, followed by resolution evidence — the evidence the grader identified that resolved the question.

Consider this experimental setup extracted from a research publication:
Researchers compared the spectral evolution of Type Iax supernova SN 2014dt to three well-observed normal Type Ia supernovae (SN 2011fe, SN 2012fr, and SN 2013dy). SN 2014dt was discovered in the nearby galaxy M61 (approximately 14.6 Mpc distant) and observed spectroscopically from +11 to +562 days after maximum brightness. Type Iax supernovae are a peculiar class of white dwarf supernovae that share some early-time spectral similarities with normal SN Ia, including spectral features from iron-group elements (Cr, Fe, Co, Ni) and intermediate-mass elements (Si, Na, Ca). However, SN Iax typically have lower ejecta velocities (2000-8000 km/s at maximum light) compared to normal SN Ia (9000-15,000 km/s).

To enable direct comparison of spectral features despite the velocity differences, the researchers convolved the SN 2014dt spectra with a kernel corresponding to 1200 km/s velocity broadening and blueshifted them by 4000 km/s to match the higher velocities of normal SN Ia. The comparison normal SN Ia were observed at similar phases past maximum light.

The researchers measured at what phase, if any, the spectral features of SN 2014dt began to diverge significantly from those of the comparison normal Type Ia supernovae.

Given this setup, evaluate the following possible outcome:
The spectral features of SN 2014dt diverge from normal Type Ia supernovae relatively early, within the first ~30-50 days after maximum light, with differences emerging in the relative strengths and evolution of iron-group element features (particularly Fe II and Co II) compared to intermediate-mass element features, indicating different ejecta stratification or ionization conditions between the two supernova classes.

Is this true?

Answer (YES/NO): NO